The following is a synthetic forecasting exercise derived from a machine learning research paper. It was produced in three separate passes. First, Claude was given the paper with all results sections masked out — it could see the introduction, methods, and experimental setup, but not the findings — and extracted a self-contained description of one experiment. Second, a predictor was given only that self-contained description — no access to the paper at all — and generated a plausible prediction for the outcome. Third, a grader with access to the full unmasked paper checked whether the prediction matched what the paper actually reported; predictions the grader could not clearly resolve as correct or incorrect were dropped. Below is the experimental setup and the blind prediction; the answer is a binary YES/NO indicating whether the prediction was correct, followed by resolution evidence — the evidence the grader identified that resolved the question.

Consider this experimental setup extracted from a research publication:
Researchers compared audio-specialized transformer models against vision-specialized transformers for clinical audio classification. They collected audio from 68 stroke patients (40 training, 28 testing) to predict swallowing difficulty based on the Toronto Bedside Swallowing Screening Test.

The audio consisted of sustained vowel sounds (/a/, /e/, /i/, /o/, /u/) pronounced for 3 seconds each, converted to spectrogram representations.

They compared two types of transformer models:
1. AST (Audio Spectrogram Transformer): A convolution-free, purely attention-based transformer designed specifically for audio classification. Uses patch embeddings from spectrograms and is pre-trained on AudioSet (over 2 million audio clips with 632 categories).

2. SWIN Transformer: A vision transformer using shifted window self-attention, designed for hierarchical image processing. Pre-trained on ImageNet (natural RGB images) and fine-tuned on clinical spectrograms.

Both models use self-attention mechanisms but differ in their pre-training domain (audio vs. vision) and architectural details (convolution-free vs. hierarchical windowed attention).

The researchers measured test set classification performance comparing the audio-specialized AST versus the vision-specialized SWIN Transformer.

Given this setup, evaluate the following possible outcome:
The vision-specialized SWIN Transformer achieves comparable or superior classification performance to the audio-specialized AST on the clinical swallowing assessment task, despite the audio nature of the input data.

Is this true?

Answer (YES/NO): NO